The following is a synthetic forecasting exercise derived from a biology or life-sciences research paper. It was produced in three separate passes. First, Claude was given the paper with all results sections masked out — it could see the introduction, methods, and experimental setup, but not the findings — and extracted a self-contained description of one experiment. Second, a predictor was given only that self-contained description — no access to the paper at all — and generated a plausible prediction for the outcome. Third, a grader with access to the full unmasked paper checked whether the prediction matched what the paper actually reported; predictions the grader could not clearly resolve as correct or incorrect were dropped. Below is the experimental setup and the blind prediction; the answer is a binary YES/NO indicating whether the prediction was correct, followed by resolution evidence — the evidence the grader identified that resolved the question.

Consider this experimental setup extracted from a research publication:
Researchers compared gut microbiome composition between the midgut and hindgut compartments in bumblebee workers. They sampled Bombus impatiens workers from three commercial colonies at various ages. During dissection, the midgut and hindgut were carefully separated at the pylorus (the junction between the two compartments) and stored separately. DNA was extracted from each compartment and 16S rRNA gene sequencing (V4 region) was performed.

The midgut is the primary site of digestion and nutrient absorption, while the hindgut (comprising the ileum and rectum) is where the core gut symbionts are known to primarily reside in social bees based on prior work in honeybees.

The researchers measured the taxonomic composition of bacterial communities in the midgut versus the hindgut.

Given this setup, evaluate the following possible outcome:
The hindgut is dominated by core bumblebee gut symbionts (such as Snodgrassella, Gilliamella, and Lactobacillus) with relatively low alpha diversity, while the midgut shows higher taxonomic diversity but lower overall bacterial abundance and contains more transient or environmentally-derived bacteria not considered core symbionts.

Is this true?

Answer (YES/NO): NO